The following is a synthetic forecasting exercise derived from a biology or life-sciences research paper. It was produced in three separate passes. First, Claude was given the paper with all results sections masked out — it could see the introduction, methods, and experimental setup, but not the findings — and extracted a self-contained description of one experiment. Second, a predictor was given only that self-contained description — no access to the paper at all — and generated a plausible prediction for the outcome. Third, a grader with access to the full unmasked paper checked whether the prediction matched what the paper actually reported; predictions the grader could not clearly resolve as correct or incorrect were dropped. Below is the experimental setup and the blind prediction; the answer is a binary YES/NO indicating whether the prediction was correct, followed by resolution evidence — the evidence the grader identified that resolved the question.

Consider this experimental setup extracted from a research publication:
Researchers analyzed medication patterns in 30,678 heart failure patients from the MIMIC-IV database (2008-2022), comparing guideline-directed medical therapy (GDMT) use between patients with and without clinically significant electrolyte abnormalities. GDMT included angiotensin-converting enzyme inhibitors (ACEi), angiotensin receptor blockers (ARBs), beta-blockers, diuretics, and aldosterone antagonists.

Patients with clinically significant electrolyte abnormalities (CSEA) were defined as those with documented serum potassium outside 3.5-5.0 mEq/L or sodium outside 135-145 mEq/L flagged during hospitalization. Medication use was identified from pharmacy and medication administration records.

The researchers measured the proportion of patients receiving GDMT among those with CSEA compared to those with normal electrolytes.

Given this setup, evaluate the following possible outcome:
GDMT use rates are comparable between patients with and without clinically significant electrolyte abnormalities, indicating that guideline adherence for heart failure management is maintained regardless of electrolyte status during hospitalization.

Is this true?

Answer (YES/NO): YES